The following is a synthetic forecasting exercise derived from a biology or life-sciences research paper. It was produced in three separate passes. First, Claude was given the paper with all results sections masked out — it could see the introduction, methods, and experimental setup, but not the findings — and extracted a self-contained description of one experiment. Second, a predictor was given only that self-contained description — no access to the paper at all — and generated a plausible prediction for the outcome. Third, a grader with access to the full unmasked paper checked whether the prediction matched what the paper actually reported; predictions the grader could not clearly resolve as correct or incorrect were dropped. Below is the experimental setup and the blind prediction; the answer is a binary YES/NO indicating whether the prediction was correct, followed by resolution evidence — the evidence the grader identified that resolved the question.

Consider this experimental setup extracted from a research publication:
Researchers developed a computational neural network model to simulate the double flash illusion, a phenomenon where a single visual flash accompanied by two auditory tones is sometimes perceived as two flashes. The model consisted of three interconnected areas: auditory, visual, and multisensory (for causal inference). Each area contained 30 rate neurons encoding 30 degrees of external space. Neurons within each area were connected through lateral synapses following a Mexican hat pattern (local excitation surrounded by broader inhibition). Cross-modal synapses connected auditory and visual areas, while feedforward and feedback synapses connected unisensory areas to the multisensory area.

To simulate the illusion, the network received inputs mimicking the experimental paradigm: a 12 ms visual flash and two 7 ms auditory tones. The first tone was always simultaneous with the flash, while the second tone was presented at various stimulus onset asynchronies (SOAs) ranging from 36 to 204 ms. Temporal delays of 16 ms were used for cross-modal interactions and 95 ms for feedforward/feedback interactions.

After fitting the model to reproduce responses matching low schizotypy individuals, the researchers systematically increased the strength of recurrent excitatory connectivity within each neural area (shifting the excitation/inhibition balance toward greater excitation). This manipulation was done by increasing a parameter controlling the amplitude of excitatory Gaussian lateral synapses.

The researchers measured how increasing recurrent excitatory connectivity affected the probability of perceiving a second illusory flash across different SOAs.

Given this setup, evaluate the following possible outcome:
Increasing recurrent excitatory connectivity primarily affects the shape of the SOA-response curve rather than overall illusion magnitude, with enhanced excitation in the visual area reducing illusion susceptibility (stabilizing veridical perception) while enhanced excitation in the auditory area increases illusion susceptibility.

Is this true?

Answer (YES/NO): NO